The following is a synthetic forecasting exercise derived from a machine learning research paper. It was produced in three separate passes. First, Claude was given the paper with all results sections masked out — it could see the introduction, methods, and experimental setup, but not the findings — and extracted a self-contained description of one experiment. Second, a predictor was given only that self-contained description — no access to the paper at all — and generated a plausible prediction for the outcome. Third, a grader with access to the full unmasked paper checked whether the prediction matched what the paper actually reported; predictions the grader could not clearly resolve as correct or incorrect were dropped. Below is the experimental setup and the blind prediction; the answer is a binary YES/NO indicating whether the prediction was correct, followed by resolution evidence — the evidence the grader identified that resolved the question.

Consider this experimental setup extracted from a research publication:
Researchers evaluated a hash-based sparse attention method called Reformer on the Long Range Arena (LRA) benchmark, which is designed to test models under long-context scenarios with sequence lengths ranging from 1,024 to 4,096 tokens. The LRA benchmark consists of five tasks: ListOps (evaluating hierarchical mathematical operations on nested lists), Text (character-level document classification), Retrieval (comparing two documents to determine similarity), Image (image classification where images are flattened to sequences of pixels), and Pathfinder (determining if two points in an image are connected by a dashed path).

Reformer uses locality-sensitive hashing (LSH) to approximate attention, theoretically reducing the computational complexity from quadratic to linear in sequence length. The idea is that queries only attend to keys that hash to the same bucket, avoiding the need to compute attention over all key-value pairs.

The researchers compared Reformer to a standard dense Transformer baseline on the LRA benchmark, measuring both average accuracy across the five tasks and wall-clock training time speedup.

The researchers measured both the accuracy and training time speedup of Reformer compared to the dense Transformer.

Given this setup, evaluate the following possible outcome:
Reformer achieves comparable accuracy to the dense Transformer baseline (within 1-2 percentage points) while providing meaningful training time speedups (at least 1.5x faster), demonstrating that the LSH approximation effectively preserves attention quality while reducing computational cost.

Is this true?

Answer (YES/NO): NO